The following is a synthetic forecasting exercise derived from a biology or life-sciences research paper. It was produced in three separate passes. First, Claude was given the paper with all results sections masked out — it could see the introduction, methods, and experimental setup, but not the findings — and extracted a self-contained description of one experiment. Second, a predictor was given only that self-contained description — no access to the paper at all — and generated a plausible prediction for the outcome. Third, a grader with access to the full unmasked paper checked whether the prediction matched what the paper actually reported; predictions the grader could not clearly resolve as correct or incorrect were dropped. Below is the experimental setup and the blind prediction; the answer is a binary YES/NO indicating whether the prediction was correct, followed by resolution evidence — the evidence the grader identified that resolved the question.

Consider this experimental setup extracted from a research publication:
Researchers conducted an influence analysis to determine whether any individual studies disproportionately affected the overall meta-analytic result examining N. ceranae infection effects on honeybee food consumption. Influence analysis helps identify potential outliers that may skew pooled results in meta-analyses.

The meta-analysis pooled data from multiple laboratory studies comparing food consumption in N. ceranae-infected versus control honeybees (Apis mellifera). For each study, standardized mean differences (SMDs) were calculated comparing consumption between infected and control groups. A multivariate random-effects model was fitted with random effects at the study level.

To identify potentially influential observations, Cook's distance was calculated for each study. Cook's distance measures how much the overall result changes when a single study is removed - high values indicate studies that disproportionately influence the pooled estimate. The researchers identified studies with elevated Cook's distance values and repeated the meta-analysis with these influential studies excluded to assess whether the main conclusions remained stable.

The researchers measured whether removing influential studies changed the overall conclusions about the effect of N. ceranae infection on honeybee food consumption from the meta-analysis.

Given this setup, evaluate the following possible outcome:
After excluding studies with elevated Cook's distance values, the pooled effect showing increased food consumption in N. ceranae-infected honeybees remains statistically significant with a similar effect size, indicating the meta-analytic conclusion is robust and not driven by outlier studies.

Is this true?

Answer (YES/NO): NO